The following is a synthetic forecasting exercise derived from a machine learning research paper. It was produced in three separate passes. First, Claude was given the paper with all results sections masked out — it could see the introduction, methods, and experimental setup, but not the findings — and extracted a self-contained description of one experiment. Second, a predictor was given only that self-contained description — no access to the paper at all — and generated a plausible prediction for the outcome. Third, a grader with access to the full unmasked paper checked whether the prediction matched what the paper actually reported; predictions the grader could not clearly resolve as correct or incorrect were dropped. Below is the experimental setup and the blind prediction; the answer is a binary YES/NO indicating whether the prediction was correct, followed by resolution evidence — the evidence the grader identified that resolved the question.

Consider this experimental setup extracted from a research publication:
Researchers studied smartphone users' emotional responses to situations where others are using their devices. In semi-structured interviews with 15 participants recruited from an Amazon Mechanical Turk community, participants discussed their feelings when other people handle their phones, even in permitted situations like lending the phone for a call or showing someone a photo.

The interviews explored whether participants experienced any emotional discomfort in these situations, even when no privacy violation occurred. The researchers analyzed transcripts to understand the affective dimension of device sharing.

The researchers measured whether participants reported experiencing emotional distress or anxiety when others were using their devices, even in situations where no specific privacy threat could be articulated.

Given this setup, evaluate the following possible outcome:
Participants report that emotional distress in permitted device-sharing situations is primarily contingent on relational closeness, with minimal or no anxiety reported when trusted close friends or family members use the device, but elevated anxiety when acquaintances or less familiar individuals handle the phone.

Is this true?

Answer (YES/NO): NO